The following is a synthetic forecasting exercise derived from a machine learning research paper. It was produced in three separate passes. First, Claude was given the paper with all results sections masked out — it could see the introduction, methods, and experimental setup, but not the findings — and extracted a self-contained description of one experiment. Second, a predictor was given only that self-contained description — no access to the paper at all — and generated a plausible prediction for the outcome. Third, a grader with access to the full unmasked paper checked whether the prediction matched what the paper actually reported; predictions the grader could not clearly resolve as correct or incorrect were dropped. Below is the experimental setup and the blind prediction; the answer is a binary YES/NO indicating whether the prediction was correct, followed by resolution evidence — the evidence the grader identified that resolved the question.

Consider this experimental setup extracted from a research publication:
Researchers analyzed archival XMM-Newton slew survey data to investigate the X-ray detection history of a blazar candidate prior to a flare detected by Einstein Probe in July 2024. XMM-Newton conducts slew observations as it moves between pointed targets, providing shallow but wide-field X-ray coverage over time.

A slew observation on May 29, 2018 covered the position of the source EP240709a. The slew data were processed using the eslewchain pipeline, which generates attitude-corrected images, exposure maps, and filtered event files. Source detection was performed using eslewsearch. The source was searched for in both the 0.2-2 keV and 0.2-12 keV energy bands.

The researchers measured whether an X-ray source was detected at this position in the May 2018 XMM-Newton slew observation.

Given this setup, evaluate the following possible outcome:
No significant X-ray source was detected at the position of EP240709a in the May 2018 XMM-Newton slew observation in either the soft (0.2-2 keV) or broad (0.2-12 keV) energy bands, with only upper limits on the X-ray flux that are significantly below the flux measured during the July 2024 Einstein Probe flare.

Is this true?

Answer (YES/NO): NO